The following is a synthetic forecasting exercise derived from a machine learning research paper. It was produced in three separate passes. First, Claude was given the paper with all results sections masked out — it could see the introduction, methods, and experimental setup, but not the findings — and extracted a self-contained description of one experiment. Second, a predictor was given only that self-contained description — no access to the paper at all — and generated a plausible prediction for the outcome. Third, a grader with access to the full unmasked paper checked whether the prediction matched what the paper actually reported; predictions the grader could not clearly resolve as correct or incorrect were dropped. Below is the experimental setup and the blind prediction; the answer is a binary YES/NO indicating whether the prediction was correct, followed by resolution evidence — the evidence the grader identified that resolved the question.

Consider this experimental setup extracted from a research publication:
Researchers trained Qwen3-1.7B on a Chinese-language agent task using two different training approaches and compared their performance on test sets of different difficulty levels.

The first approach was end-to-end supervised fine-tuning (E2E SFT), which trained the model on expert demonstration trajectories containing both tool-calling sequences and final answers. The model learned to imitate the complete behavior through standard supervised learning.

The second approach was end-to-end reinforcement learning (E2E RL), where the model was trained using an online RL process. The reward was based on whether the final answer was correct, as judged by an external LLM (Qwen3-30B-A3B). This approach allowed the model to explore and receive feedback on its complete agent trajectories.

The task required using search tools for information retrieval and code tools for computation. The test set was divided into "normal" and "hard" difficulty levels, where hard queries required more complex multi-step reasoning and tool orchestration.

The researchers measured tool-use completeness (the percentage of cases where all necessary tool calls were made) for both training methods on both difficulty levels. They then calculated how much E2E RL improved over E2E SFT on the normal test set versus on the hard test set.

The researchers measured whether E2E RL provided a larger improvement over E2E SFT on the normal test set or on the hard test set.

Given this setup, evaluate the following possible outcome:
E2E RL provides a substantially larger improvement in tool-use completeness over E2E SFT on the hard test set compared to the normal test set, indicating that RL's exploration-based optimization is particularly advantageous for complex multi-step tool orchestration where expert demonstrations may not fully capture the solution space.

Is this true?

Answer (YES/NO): NO